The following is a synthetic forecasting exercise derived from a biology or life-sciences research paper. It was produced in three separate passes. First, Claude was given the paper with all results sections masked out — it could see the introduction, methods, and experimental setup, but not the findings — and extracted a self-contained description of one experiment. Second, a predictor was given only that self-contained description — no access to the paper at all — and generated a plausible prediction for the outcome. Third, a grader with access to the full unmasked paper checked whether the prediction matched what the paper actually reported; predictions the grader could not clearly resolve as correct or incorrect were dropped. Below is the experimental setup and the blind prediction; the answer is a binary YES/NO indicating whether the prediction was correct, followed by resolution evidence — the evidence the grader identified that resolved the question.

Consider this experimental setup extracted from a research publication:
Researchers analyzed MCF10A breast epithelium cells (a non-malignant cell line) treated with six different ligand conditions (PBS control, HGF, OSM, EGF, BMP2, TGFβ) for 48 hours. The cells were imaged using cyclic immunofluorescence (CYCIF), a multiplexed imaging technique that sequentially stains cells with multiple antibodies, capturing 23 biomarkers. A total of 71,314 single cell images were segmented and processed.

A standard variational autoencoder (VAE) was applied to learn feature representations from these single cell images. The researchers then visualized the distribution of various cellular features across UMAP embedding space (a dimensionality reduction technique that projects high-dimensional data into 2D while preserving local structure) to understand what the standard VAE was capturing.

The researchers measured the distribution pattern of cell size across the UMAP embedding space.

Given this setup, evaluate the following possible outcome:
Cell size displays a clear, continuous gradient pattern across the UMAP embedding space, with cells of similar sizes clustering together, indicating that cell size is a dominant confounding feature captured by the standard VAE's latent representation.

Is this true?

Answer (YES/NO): YES